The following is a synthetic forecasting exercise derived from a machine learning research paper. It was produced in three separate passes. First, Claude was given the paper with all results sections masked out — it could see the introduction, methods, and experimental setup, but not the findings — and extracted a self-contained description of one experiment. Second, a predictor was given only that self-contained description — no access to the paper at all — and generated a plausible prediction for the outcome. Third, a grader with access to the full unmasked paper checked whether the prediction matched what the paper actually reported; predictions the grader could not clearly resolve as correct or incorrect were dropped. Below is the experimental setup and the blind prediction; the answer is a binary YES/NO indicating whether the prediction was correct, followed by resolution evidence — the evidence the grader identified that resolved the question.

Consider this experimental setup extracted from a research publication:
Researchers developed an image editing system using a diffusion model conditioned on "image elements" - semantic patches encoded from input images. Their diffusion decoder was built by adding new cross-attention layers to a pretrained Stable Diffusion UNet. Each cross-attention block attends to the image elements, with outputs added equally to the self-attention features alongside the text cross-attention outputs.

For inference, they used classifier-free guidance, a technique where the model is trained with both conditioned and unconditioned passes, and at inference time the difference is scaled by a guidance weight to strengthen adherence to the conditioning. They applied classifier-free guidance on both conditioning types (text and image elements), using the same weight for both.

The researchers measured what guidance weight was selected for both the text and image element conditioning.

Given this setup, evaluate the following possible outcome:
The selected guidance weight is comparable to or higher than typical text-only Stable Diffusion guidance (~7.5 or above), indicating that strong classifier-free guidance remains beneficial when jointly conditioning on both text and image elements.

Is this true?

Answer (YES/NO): NO